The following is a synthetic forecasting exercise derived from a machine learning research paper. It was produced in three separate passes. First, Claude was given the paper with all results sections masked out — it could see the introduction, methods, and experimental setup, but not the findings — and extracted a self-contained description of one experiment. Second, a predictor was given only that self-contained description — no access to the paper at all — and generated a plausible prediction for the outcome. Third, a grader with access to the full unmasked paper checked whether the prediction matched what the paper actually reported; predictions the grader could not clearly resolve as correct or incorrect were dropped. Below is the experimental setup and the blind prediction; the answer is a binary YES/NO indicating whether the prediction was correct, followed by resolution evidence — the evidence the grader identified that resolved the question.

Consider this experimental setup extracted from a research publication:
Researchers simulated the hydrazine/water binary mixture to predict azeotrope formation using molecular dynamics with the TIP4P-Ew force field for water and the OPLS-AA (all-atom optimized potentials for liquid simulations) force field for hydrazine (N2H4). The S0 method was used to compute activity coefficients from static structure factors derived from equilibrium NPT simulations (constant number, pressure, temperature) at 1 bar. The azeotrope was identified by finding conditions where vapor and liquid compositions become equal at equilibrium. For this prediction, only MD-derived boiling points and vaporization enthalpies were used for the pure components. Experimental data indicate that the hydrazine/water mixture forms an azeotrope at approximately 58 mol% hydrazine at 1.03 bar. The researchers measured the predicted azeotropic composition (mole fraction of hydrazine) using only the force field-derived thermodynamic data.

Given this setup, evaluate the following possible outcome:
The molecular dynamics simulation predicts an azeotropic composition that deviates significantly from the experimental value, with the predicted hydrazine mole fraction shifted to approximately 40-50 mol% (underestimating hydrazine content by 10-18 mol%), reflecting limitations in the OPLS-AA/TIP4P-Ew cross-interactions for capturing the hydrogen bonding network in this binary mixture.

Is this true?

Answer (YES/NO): NO